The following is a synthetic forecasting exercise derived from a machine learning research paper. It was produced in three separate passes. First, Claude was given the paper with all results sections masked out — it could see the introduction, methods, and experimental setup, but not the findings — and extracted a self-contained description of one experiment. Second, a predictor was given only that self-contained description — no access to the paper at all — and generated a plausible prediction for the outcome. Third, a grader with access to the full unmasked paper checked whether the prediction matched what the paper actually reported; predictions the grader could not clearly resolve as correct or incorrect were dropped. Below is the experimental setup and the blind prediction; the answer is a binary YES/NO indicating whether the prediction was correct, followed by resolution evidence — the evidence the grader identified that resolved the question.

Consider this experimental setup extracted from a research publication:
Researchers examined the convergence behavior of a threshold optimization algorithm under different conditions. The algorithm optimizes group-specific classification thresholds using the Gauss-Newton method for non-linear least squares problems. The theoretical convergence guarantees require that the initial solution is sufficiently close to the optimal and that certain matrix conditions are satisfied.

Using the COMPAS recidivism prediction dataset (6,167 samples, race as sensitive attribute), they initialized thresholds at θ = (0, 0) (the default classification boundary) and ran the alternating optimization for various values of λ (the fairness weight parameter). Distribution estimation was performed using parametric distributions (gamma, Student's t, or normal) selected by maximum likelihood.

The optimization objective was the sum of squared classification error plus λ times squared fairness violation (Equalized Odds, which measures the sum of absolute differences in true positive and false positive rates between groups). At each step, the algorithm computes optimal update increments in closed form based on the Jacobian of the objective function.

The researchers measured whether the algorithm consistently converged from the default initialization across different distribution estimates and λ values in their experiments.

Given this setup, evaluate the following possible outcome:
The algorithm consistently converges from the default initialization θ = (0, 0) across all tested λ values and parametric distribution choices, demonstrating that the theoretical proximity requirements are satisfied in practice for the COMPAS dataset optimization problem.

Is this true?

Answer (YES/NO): NO